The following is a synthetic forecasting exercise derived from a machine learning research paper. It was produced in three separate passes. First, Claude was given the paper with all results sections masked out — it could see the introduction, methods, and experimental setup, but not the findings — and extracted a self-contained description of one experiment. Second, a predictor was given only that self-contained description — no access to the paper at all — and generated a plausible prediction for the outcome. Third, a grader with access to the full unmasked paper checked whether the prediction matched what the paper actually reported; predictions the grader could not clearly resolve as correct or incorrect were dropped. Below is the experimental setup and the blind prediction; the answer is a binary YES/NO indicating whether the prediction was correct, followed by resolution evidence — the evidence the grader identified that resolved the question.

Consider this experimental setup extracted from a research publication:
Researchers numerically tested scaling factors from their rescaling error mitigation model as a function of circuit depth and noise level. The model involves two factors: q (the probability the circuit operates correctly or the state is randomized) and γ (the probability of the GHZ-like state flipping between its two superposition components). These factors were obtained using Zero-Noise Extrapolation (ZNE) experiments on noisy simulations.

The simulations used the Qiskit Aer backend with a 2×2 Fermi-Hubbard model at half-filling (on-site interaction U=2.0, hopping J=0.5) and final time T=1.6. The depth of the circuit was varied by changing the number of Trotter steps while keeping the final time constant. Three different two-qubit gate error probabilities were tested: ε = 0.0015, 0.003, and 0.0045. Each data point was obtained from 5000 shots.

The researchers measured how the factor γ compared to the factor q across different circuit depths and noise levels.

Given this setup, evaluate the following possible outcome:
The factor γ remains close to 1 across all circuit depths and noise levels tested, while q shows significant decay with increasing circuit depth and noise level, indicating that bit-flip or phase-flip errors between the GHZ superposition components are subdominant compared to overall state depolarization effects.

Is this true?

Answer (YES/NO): NO